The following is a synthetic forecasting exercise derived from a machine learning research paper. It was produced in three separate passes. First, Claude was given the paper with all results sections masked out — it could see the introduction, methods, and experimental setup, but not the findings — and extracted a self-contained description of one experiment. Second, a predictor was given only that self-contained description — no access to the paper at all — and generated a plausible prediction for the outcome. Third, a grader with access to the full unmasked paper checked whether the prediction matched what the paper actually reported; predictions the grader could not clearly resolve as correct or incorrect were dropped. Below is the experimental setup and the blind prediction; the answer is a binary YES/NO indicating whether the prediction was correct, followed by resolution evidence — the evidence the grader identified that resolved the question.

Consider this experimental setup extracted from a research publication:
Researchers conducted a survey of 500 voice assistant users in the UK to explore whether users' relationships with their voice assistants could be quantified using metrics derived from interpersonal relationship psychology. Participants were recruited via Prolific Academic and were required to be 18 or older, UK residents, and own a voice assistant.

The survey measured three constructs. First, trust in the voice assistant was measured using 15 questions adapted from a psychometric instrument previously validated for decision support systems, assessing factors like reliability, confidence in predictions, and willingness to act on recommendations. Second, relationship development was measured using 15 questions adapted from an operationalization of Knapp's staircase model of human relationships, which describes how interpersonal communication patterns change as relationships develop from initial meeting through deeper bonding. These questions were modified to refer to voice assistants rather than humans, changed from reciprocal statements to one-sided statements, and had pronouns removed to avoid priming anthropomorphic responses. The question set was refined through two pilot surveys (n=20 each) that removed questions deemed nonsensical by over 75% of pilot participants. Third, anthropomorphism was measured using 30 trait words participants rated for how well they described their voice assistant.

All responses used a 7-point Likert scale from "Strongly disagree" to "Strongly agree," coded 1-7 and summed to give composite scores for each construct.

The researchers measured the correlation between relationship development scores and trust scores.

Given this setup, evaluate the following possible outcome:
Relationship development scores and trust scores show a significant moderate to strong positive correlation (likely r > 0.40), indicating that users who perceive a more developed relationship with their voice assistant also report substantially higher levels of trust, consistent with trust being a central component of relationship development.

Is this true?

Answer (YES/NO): YES